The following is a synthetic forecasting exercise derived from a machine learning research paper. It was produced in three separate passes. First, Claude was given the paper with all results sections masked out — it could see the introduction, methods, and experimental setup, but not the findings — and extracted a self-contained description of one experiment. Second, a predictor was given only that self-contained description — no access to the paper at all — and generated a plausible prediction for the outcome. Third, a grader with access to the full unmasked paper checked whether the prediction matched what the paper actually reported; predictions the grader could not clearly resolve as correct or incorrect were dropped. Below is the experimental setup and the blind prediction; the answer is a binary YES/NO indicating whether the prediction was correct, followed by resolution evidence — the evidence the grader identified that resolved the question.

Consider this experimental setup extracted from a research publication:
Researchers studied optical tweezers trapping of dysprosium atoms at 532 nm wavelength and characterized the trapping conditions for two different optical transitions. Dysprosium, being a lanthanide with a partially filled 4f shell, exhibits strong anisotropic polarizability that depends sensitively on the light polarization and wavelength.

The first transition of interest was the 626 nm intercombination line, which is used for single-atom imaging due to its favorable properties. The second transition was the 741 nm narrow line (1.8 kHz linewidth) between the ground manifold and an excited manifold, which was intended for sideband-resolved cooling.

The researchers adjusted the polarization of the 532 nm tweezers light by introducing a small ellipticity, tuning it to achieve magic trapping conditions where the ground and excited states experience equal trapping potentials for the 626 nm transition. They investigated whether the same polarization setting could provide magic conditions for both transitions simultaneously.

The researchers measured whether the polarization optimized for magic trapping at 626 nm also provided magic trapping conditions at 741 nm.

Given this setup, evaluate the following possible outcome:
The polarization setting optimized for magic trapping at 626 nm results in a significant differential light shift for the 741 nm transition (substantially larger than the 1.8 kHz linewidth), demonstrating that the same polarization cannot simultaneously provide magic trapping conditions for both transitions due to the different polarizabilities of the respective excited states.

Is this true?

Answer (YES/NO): YES